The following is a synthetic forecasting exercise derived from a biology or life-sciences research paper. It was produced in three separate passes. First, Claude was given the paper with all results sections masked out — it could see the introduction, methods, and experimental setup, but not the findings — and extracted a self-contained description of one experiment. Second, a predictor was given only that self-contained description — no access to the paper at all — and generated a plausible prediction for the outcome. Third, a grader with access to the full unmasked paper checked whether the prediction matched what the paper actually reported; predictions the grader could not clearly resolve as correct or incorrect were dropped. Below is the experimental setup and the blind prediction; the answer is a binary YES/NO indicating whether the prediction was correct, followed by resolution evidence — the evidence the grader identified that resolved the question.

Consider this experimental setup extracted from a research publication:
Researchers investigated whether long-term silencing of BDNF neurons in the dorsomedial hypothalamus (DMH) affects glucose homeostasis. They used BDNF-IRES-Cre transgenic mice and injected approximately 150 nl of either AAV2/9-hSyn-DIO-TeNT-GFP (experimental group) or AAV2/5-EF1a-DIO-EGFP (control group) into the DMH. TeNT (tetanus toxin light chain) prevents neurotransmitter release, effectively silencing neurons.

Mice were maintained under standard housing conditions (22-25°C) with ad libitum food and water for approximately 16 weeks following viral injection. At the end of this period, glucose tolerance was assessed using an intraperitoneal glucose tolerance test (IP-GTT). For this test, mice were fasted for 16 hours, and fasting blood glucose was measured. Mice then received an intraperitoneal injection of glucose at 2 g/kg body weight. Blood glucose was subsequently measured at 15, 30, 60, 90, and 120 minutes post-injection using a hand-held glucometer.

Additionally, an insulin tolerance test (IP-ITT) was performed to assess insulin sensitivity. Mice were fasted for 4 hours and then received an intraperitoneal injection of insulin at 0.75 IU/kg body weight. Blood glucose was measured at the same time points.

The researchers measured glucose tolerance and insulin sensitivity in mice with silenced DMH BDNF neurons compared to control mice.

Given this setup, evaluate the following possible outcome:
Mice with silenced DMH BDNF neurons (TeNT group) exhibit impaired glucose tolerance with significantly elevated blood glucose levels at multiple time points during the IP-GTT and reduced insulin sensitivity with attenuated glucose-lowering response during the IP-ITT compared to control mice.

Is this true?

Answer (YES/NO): YES